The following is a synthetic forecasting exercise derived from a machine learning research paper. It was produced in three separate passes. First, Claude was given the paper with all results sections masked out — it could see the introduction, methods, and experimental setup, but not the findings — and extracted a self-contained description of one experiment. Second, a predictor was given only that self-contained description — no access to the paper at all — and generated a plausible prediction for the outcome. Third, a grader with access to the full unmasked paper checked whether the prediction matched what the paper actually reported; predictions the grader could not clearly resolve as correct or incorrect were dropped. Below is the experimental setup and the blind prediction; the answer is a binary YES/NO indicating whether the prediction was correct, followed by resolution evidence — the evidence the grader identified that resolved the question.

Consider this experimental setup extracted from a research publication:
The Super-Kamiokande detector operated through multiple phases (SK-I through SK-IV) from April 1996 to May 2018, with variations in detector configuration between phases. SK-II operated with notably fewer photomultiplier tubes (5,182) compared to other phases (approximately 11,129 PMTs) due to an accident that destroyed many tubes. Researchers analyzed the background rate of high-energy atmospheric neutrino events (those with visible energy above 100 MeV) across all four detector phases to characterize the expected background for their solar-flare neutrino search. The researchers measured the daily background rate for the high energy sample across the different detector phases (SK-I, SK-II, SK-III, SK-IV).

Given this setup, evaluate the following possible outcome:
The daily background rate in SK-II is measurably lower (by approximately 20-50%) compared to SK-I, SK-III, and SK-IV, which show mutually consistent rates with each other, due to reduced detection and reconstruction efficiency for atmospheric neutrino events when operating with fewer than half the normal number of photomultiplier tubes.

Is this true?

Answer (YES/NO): NO